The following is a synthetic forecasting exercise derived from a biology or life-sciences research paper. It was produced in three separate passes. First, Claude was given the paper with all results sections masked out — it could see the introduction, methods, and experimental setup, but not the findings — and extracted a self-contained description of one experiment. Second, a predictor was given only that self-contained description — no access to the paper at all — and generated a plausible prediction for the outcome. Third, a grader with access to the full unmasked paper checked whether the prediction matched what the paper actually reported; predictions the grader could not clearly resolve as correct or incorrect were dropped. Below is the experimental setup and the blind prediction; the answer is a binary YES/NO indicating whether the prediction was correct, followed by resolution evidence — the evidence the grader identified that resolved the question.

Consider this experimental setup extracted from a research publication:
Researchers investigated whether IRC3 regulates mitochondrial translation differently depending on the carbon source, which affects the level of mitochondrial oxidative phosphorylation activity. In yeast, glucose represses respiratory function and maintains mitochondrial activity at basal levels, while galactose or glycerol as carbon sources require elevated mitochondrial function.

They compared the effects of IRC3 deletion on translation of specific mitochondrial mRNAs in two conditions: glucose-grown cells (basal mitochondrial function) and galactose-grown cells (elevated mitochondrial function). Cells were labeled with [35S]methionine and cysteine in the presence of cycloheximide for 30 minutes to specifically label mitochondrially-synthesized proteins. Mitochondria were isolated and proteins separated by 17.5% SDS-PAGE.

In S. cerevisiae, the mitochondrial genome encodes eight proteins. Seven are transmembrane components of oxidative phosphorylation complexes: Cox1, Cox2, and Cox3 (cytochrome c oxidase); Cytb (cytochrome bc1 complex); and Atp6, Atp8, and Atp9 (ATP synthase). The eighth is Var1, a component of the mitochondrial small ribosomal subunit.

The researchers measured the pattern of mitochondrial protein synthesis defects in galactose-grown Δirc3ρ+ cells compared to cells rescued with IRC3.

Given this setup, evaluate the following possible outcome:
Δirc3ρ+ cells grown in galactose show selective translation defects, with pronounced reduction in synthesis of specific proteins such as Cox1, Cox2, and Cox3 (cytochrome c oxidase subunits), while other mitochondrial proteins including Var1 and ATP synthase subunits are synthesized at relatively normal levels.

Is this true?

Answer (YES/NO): NO